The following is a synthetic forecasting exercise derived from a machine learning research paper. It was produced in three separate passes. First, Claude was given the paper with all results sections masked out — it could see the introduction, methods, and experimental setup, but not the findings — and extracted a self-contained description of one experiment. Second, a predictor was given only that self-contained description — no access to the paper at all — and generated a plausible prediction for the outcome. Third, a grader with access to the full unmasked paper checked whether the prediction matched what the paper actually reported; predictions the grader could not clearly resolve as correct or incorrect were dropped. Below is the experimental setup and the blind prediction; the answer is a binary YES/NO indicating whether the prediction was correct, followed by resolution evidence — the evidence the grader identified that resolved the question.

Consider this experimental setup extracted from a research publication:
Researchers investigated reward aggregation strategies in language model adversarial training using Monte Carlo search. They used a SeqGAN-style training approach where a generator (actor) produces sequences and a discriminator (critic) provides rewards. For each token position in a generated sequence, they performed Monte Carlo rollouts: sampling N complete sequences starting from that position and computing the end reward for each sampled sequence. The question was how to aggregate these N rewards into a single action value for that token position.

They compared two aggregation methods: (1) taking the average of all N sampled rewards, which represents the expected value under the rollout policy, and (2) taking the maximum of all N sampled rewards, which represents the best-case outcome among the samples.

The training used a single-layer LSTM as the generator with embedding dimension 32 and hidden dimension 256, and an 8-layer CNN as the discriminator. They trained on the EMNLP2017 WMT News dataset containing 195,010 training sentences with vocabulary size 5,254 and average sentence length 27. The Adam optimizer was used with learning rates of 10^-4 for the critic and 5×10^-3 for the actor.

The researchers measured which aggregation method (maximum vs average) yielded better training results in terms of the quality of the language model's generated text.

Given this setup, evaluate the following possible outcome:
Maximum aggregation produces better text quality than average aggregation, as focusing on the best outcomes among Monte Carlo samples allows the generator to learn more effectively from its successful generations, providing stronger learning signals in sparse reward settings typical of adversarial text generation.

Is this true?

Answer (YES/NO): YES